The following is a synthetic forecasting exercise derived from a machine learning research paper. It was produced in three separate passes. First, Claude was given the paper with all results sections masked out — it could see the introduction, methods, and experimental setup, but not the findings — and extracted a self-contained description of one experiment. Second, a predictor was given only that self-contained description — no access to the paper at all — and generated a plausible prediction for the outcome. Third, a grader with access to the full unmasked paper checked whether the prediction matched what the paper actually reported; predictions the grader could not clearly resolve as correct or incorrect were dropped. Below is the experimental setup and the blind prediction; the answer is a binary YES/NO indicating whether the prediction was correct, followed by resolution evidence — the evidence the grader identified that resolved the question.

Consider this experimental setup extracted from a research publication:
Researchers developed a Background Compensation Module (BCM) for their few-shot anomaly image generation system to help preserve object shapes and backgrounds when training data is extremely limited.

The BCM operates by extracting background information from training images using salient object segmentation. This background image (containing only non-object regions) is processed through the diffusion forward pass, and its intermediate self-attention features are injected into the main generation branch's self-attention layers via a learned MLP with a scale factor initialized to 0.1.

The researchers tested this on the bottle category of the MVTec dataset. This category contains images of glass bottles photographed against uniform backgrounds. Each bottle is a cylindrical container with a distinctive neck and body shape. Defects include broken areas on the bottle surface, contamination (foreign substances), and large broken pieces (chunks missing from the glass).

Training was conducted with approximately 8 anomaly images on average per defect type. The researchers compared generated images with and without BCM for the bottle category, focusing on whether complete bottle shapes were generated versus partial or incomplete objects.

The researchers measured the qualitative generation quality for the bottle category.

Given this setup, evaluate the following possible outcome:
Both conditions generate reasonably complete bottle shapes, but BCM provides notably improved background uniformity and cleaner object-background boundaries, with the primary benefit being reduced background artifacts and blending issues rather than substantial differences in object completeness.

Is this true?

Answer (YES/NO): NO